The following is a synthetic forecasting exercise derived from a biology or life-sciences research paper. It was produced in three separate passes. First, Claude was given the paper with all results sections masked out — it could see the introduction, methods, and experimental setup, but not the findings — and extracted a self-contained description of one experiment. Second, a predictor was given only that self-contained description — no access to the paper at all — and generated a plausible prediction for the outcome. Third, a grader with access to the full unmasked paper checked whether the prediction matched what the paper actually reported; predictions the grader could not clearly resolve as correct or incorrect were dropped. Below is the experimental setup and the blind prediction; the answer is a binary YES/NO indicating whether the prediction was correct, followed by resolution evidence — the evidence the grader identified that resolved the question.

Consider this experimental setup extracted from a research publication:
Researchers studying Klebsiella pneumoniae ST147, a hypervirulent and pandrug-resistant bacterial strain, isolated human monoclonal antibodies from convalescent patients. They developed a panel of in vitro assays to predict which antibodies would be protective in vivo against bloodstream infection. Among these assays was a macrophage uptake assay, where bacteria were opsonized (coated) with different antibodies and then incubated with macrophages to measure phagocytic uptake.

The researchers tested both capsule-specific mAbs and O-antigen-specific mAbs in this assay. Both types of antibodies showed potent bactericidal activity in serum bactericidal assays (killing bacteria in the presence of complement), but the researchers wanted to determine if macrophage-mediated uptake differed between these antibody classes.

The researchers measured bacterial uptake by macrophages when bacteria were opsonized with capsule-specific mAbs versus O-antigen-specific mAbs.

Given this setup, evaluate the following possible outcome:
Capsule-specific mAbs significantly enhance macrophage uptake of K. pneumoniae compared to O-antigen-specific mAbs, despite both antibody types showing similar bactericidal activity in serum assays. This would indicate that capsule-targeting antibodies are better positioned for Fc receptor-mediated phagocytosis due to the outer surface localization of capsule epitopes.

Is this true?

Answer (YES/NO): YES